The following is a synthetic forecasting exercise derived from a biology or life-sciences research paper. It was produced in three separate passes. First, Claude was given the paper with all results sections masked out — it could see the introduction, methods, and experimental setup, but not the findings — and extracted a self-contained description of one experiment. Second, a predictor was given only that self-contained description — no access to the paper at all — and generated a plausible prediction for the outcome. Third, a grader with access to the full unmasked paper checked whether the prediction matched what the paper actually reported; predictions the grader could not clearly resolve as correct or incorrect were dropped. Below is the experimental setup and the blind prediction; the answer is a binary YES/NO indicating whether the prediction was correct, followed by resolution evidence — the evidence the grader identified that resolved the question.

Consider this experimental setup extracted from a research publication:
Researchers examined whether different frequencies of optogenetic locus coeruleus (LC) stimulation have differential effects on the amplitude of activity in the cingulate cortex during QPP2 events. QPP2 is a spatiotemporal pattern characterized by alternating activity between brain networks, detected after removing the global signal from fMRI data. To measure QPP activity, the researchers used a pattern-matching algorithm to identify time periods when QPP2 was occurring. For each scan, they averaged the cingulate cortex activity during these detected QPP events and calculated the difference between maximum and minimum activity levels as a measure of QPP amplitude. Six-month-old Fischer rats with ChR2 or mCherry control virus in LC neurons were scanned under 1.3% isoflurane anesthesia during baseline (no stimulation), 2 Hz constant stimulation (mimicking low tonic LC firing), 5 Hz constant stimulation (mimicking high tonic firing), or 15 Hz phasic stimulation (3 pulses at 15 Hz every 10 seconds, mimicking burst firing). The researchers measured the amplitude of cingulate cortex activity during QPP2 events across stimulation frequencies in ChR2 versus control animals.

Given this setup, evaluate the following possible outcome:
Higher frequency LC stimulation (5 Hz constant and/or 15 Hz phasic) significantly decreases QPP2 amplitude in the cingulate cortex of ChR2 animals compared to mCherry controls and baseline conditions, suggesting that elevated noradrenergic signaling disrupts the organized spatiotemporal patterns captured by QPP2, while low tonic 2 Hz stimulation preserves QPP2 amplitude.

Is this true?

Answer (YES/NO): NO